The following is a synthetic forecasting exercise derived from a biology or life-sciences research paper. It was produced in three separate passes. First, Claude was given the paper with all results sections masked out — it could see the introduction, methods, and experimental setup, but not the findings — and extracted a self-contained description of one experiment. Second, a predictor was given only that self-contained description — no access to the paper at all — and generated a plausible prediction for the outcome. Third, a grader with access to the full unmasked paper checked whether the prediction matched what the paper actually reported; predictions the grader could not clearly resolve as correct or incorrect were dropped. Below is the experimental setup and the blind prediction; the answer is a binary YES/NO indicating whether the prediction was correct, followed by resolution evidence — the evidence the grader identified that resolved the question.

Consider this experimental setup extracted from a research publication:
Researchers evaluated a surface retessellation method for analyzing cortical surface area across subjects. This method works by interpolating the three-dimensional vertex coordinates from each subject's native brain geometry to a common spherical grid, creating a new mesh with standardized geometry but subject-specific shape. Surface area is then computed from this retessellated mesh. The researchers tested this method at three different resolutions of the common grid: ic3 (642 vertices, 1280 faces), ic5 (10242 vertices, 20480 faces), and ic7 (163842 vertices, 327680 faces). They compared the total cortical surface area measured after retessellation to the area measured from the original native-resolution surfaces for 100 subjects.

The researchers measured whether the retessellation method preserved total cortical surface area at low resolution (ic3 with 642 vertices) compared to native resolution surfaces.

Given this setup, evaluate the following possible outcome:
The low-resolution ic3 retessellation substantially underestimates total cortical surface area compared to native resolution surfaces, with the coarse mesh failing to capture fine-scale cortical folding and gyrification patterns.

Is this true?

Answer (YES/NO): YES